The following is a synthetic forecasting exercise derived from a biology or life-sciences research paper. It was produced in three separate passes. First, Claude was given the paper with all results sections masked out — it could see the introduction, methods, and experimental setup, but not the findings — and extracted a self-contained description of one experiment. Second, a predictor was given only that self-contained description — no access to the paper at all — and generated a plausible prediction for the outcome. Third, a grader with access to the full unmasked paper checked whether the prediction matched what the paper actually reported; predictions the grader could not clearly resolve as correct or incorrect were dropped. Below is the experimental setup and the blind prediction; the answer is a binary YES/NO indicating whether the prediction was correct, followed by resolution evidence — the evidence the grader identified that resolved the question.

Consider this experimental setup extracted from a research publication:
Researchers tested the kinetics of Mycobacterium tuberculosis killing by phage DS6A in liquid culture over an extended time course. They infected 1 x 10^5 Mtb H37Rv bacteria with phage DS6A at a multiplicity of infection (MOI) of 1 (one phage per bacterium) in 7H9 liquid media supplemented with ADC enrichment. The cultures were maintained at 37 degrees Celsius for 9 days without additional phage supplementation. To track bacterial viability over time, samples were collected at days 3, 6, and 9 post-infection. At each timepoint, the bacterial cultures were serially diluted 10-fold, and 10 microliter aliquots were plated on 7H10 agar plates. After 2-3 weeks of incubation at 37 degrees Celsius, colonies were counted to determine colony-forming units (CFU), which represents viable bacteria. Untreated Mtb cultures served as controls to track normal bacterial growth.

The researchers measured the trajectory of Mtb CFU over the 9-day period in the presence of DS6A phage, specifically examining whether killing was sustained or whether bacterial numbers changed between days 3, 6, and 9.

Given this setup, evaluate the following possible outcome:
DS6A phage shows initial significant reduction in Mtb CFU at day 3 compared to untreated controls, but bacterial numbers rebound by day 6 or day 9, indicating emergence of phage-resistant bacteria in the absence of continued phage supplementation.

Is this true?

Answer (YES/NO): NO